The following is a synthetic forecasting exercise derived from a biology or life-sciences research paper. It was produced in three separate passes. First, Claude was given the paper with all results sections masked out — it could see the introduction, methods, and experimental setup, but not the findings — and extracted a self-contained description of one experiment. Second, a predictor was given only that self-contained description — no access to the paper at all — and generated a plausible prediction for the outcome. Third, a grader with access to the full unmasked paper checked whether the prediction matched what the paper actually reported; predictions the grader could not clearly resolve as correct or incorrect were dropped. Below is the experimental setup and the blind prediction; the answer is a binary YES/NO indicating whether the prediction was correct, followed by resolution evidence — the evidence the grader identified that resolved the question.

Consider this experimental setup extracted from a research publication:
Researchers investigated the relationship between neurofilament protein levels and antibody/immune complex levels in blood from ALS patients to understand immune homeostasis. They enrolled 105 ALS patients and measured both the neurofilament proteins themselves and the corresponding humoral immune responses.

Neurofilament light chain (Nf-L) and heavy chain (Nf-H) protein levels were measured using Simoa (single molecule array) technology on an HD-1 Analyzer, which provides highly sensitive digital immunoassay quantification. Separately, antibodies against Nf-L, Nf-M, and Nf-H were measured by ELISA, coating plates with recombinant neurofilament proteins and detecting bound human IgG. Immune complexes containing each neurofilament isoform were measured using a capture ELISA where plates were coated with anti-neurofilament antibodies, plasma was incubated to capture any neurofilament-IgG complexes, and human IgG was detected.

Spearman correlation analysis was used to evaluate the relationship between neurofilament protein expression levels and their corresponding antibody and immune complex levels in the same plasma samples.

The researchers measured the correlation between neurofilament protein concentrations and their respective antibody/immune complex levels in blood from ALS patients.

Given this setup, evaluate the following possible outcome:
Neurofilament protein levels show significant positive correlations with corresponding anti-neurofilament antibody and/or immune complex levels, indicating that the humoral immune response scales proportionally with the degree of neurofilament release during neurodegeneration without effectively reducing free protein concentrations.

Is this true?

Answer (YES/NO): YES